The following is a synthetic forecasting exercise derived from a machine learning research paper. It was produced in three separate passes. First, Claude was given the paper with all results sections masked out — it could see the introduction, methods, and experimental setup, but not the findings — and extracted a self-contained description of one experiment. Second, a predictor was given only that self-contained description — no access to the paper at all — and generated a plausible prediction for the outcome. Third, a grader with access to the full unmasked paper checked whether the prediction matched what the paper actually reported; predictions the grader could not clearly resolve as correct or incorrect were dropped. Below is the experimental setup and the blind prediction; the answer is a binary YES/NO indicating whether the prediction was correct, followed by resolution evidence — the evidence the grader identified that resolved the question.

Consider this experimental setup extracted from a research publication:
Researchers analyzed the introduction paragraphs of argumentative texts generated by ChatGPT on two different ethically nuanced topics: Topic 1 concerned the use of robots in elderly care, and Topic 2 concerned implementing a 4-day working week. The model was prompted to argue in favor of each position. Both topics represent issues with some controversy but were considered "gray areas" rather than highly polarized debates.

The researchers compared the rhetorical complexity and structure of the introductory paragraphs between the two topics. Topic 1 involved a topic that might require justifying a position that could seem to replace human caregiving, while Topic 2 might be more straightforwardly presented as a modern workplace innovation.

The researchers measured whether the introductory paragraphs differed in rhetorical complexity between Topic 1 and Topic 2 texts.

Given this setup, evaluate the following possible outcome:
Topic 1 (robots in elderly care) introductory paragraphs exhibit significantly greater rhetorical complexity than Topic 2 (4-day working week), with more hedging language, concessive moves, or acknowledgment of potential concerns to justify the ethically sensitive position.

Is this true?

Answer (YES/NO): YES